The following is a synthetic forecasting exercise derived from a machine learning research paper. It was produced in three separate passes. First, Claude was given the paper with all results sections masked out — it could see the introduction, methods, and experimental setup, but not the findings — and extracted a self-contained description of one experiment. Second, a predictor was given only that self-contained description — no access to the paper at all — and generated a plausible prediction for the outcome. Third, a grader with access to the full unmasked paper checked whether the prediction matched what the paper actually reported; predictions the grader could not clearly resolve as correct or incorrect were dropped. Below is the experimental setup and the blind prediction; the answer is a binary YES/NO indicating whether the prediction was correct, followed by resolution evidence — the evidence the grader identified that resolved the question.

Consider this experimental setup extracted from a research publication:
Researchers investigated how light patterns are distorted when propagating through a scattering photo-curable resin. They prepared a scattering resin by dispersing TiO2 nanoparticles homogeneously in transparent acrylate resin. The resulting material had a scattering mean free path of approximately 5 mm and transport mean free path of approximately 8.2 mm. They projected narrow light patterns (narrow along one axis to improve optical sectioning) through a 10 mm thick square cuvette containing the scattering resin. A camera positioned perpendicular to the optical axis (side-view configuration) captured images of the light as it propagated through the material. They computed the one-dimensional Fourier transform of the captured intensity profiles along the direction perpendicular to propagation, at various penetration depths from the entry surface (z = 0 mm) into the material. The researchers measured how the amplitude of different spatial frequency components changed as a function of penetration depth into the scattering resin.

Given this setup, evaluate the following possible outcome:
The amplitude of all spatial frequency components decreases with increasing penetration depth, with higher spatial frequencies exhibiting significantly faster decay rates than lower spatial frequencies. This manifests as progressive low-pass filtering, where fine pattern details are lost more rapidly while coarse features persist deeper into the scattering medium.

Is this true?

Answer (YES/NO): YES